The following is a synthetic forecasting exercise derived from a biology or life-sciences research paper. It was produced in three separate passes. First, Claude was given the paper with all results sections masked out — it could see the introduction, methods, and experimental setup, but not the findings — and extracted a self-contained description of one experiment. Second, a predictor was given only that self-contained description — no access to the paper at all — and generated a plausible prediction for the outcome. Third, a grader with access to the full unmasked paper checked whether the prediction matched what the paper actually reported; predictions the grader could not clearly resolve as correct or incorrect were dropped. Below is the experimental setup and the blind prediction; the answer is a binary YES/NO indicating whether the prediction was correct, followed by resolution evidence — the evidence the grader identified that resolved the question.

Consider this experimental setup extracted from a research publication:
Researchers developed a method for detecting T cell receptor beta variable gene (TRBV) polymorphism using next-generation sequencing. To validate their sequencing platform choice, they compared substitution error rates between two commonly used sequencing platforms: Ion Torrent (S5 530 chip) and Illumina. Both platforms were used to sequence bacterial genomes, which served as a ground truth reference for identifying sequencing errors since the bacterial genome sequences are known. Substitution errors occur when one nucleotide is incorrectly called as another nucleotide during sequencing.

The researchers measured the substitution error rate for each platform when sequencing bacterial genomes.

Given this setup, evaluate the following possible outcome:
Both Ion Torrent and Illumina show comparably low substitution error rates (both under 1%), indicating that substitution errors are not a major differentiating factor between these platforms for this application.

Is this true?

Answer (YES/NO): NO